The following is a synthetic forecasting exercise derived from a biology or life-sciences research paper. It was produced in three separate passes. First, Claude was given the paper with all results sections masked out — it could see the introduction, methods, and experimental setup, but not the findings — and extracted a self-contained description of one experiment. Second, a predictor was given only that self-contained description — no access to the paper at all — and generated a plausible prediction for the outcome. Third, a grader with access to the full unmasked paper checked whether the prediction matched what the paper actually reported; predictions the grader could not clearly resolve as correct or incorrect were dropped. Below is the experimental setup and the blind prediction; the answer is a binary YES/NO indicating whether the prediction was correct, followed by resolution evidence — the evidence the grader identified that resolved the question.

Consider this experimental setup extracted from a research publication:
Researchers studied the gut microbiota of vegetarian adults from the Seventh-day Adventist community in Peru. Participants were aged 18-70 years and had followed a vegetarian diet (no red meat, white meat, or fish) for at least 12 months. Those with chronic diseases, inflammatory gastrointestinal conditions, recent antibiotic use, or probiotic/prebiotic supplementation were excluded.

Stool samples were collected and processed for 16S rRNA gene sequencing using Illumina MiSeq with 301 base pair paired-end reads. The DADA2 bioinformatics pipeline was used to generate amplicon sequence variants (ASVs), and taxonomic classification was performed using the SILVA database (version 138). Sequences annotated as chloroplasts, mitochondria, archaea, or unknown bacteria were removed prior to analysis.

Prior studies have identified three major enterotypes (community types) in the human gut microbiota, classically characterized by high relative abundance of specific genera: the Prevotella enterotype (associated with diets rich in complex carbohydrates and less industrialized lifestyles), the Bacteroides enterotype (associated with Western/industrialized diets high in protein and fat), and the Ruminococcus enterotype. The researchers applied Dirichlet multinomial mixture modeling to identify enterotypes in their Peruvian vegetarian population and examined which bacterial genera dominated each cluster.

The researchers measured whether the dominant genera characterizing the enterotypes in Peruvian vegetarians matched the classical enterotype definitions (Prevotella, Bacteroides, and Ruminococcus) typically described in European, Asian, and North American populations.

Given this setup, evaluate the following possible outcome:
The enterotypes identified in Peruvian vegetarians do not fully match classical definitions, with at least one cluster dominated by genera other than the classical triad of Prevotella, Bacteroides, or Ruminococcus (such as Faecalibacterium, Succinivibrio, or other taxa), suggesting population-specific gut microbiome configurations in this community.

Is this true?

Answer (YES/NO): YES